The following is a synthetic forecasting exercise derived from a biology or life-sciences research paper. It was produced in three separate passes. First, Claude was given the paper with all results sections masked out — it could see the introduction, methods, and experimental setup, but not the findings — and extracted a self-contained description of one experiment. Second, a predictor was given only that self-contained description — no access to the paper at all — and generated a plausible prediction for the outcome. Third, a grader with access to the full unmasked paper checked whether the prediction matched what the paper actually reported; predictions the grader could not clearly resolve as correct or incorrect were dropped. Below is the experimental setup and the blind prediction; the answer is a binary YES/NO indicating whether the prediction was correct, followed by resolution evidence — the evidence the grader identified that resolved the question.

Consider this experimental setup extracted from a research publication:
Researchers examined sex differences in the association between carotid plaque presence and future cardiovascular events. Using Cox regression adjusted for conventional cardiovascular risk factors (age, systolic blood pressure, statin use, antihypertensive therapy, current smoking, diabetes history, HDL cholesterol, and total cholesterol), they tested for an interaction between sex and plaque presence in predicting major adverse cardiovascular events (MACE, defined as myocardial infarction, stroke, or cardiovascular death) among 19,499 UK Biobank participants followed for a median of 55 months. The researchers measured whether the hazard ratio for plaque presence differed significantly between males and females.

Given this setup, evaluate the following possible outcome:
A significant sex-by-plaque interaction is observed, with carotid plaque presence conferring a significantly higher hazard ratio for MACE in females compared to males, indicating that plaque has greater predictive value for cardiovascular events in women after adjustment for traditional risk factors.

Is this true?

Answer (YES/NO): NO